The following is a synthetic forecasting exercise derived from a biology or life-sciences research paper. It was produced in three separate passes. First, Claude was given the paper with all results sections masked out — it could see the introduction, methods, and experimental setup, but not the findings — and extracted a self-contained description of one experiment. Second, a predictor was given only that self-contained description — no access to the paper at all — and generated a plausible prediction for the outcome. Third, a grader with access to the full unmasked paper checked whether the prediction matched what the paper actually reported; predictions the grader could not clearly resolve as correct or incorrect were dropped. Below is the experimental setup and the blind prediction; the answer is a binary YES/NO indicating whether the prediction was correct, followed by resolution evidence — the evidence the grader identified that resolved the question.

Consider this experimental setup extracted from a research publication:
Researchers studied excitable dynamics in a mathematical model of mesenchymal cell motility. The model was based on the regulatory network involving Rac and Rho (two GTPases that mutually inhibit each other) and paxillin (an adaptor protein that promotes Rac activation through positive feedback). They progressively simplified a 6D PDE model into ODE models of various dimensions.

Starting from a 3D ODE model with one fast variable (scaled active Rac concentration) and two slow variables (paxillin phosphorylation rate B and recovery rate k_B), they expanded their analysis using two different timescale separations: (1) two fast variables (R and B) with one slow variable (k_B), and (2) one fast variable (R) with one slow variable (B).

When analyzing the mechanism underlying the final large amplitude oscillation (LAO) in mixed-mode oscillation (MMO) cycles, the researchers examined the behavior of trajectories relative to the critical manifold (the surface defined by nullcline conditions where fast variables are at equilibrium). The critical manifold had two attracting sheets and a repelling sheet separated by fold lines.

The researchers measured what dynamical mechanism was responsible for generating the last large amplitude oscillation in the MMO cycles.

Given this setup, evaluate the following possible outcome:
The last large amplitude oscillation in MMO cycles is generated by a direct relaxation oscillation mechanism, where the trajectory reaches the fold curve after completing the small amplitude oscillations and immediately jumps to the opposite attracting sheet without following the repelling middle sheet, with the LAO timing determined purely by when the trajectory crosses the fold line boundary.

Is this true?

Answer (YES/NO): YES